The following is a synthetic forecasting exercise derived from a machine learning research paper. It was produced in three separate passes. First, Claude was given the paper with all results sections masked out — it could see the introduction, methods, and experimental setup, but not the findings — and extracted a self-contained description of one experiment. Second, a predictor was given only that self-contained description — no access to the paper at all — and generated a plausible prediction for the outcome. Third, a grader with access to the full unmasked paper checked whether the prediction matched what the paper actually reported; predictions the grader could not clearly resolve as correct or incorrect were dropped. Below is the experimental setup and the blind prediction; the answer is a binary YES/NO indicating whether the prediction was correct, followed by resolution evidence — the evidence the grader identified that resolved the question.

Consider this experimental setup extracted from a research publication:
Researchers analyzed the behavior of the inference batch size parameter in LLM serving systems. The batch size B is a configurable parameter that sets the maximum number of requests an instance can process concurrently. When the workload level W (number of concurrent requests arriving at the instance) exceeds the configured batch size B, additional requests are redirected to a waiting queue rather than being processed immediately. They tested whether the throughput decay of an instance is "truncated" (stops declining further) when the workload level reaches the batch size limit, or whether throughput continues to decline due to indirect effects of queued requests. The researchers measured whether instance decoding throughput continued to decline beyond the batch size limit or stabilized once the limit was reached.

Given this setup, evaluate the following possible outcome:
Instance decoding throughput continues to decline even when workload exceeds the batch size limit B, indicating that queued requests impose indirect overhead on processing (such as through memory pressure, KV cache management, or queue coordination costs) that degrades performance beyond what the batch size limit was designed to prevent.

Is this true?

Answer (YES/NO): NO